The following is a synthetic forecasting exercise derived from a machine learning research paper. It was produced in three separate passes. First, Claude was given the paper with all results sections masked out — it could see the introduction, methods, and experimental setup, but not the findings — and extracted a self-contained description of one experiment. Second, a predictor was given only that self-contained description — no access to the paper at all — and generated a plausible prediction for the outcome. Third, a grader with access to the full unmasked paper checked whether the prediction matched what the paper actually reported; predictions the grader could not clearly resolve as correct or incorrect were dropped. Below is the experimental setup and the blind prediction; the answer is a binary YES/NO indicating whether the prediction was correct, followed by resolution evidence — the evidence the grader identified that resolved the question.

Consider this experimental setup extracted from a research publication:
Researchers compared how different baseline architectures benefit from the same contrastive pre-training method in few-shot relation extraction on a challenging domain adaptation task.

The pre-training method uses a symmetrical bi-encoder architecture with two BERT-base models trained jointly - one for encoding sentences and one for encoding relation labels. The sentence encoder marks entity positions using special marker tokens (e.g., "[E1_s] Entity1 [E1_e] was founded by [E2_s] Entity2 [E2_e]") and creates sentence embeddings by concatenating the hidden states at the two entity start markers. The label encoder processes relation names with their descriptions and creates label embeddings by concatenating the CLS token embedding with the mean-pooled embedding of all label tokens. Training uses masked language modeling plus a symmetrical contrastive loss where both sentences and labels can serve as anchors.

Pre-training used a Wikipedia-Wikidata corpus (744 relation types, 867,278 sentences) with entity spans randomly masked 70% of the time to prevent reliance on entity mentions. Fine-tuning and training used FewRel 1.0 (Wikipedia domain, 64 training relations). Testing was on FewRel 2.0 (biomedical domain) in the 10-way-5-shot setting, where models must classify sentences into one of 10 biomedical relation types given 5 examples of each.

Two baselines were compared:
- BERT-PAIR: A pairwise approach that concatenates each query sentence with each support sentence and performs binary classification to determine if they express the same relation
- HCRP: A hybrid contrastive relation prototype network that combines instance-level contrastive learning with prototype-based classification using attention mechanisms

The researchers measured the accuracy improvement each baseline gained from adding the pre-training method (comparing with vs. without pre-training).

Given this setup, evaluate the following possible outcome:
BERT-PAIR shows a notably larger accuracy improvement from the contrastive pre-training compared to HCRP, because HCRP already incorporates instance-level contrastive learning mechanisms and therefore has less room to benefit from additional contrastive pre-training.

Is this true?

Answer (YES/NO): NO